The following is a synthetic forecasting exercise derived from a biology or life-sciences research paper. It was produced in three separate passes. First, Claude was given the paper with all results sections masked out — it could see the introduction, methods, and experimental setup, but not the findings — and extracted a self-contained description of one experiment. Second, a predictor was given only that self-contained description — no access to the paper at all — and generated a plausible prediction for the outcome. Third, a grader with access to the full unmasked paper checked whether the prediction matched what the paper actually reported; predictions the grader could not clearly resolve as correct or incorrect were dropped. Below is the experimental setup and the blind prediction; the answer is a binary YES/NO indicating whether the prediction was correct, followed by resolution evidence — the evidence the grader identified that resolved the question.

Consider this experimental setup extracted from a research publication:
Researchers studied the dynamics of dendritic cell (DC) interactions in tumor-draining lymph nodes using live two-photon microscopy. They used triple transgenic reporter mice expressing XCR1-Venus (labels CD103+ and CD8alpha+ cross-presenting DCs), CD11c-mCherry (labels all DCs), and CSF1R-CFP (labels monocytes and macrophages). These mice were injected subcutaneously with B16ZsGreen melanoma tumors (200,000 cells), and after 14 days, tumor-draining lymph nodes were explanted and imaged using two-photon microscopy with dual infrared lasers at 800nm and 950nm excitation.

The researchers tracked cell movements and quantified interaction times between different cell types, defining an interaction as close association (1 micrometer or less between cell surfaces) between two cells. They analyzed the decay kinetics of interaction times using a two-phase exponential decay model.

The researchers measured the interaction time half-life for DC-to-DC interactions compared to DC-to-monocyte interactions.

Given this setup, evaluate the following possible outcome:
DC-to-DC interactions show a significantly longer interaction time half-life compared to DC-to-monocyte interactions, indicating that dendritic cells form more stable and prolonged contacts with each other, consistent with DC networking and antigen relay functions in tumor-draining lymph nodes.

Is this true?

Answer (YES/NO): YES